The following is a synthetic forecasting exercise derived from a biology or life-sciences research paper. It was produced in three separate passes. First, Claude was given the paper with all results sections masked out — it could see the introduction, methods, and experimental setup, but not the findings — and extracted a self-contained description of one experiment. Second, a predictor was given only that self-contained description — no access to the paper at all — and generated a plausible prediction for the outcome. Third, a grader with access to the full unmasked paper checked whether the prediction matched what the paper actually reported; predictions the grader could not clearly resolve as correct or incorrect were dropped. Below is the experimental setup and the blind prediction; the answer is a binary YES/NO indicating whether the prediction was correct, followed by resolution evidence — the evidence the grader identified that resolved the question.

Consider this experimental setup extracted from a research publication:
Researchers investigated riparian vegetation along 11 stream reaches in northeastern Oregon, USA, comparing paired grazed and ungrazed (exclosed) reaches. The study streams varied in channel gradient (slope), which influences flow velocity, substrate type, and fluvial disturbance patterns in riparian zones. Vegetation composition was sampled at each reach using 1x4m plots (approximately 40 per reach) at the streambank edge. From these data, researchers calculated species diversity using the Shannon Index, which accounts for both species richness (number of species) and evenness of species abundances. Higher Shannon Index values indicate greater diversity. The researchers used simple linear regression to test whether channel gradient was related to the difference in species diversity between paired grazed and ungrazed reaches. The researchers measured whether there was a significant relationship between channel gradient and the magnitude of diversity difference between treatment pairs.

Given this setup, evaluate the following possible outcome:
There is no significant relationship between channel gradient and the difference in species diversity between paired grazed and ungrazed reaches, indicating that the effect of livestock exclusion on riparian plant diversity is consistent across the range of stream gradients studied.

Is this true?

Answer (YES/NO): YES